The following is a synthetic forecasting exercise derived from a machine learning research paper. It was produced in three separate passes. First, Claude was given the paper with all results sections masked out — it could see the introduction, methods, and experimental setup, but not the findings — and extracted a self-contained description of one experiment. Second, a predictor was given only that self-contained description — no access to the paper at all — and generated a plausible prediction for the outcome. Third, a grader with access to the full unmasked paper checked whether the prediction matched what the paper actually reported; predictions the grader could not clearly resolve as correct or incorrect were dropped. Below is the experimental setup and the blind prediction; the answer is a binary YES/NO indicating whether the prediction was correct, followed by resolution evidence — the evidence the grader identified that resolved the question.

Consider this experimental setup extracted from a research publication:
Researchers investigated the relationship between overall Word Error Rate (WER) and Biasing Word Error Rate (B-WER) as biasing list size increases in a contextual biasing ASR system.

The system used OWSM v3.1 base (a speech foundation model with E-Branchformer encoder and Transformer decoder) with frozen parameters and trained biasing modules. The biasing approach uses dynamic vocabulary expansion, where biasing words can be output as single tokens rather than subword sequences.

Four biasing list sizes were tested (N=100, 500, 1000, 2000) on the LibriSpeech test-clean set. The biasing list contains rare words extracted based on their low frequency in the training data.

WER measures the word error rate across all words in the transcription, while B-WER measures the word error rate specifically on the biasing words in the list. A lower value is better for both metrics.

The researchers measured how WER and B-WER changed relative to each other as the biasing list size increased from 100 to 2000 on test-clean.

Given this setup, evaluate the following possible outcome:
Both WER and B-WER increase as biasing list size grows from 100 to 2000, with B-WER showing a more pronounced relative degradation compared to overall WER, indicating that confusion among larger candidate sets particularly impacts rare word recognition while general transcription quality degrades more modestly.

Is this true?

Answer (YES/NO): YES